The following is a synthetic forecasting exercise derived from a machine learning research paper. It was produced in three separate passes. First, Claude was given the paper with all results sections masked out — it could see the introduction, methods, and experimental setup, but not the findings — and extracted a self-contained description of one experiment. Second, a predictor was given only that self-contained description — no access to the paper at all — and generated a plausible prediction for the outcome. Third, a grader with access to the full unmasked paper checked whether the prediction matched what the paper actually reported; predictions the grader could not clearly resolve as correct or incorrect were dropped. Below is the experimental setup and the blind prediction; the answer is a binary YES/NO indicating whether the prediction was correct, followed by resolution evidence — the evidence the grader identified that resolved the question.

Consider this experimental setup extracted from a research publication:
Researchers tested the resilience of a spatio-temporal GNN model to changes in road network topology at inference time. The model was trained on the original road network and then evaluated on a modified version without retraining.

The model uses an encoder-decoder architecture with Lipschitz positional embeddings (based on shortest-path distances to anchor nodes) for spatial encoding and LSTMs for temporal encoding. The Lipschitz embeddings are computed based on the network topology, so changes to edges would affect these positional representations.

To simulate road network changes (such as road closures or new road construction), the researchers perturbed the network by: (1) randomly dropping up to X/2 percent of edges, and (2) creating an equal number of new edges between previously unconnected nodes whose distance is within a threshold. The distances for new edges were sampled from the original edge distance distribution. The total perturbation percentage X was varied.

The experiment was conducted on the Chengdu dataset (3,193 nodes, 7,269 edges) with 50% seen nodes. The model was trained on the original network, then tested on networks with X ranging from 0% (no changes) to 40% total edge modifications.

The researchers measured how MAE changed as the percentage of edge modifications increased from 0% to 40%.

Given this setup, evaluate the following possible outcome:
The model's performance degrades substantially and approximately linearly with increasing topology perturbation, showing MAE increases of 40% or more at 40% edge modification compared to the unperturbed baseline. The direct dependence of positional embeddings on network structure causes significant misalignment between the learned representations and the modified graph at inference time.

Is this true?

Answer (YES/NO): NO